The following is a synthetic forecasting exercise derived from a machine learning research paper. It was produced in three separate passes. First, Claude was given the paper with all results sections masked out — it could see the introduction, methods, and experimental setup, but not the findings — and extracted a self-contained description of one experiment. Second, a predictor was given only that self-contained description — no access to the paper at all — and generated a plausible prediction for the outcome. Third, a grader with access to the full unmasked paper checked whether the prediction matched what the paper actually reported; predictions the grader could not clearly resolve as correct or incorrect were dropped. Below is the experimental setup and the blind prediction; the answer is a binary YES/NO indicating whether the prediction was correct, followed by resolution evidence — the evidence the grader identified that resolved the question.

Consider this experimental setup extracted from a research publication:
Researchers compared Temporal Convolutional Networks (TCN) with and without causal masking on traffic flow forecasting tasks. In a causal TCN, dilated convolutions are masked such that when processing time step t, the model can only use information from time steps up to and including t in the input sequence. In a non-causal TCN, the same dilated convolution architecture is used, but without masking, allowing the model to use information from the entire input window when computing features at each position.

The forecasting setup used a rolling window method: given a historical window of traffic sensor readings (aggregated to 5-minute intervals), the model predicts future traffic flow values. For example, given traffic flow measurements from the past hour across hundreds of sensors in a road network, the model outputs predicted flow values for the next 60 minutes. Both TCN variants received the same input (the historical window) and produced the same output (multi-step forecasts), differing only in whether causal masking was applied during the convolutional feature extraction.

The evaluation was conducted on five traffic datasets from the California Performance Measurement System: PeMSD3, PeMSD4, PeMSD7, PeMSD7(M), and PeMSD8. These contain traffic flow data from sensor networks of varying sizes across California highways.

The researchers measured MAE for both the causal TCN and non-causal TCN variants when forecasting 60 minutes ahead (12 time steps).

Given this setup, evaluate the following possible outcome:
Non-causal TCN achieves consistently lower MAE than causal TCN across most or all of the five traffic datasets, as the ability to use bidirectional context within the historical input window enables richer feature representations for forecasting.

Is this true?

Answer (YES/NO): YES